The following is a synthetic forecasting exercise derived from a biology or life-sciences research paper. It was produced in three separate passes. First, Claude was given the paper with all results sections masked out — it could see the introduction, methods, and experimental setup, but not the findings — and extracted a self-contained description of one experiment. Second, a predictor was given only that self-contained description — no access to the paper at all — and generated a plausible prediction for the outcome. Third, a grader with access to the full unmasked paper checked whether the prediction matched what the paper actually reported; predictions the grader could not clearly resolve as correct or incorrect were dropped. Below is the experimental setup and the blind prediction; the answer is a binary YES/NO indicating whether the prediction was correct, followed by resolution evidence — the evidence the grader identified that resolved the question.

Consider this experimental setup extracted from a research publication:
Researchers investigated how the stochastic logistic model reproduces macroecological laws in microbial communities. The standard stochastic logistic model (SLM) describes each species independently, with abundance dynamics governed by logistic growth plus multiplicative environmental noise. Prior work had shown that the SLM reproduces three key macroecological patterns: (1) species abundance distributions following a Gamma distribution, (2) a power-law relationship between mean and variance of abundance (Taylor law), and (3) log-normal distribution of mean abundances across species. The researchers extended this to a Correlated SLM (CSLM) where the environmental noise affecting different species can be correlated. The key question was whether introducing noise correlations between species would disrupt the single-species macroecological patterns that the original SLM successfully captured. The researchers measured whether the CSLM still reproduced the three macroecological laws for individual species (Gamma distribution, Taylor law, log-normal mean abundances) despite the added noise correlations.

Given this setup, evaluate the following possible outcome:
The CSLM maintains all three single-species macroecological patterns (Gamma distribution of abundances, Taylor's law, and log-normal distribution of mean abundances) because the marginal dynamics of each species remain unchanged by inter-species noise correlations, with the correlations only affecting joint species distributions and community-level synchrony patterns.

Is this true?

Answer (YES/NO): YES